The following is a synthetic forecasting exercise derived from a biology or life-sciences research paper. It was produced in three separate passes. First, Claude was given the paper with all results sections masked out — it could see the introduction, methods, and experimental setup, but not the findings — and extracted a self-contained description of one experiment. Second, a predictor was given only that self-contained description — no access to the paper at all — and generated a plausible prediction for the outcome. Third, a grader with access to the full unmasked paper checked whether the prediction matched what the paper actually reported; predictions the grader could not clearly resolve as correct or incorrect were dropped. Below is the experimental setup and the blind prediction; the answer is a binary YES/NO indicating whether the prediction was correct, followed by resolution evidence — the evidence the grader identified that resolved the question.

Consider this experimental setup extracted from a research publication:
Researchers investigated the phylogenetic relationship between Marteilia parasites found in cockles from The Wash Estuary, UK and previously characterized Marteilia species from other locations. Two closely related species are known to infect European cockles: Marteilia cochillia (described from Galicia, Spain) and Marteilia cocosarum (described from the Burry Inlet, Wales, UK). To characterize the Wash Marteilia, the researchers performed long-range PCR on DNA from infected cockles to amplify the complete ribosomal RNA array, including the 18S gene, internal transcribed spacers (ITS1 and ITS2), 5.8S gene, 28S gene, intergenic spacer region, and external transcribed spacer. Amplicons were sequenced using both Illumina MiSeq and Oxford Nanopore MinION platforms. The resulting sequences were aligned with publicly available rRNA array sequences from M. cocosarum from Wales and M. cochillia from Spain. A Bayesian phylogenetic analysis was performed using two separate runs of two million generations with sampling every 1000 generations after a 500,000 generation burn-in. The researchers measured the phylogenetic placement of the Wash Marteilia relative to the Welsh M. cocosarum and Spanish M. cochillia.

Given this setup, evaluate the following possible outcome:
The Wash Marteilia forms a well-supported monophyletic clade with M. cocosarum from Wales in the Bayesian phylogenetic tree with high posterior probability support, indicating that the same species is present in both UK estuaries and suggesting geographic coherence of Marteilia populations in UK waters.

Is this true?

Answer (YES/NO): NO